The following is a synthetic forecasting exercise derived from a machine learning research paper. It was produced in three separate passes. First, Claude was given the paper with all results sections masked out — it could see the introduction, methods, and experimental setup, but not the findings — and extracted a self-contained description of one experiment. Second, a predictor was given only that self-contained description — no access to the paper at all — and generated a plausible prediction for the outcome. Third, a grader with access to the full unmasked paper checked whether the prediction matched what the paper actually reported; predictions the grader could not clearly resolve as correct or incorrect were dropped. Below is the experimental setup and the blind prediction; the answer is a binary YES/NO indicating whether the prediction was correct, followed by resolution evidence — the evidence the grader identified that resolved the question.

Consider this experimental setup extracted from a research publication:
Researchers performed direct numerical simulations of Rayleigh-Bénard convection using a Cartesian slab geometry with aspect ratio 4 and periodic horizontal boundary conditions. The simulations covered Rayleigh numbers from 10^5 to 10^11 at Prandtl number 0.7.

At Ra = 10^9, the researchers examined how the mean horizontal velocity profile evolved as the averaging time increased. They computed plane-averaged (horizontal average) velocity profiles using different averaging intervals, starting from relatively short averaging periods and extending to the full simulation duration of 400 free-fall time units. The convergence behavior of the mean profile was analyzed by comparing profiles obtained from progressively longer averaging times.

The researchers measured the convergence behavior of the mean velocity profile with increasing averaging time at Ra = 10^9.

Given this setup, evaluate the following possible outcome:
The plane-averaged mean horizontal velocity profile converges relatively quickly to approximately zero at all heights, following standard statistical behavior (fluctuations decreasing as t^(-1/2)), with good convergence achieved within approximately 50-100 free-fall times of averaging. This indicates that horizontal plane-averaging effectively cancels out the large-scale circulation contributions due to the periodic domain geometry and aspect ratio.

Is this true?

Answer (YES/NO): NO